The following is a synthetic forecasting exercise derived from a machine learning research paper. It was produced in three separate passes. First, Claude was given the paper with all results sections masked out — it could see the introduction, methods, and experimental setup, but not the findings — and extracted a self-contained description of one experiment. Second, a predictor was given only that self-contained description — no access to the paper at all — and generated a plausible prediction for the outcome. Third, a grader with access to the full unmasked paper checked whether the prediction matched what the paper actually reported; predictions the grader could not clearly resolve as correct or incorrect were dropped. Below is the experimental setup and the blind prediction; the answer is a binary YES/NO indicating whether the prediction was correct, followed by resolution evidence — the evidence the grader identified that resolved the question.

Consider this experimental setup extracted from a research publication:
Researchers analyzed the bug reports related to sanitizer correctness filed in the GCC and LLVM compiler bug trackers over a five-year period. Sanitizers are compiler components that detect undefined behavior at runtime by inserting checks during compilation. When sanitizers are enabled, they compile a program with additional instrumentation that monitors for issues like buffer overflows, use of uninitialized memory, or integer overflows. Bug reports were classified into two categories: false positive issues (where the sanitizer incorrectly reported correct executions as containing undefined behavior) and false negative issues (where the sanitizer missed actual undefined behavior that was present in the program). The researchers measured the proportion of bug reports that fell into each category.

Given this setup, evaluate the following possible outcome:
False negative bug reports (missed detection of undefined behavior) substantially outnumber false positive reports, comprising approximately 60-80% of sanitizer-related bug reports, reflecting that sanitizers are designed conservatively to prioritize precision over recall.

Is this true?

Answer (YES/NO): NO